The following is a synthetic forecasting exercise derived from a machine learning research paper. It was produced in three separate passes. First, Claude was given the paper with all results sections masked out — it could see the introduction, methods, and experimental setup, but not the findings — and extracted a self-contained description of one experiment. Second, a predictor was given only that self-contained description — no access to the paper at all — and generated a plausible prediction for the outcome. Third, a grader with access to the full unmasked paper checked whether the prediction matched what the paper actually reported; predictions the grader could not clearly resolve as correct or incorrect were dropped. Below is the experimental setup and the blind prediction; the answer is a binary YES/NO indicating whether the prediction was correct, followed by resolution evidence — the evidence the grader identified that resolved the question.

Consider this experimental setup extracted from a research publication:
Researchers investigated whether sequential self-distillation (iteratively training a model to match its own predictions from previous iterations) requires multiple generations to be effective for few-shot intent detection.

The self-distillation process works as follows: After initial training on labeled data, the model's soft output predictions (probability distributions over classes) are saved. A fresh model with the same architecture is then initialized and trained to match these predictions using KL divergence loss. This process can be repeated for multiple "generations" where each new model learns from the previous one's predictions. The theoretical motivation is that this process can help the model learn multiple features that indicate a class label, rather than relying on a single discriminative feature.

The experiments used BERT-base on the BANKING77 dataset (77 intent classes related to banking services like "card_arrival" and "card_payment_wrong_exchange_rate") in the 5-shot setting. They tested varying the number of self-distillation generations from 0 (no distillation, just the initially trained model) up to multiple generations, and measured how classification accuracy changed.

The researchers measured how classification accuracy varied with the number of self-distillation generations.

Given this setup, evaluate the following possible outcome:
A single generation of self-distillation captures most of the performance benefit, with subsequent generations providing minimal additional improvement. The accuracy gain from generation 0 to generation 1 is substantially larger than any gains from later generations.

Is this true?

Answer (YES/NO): NO